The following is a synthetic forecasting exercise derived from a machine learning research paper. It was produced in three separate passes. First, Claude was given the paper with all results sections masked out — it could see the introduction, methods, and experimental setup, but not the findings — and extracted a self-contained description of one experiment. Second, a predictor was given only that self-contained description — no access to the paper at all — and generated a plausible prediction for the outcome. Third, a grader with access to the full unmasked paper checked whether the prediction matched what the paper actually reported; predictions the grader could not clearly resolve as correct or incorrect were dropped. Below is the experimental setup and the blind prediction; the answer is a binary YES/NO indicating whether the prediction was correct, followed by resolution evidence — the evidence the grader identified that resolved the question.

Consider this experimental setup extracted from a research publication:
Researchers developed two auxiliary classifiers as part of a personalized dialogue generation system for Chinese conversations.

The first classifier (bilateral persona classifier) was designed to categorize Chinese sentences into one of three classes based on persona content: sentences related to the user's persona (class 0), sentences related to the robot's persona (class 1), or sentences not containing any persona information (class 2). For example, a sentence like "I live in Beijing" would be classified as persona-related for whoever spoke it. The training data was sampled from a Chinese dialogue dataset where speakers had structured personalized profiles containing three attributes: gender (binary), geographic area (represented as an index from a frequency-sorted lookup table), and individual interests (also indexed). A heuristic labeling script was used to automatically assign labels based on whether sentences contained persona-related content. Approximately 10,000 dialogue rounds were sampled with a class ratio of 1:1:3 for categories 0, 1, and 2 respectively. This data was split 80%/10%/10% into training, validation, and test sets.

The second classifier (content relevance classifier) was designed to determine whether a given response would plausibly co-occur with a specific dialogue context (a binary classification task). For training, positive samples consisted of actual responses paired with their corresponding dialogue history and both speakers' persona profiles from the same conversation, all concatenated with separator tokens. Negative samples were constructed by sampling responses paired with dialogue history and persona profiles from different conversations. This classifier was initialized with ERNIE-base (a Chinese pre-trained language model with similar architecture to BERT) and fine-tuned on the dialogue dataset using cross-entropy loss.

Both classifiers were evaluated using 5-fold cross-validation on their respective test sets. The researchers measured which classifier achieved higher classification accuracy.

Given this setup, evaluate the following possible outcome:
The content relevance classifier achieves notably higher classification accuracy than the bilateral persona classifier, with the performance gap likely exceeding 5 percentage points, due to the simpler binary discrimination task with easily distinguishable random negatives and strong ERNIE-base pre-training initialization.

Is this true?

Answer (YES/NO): NO